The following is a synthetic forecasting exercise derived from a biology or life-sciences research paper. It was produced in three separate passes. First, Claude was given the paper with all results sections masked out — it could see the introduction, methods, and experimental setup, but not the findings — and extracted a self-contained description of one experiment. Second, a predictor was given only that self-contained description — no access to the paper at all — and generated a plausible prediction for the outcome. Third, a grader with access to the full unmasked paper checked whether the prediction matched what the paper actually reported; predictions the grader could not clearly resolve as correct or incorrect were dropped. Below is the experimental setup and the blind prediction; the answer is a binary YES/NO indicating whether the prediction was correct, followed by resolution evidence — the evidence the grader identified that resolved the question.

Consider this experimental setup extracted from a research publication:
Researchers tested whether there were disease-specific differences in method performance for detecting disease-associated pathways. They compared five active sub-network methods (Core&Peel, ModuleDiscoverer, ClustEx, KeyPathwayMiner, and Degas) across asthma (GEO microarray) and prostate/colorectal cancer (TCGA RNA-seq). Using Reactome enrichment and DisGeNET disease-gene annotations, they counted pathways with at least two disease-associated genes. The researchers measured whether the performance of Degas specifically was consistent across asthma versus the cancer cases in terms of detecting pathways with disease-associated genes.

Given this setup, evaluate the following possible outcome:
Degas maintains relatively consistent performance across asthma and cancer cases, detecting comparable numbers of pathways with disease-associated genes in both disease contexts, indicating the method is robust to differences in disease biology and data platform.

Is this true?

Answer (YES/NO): NO